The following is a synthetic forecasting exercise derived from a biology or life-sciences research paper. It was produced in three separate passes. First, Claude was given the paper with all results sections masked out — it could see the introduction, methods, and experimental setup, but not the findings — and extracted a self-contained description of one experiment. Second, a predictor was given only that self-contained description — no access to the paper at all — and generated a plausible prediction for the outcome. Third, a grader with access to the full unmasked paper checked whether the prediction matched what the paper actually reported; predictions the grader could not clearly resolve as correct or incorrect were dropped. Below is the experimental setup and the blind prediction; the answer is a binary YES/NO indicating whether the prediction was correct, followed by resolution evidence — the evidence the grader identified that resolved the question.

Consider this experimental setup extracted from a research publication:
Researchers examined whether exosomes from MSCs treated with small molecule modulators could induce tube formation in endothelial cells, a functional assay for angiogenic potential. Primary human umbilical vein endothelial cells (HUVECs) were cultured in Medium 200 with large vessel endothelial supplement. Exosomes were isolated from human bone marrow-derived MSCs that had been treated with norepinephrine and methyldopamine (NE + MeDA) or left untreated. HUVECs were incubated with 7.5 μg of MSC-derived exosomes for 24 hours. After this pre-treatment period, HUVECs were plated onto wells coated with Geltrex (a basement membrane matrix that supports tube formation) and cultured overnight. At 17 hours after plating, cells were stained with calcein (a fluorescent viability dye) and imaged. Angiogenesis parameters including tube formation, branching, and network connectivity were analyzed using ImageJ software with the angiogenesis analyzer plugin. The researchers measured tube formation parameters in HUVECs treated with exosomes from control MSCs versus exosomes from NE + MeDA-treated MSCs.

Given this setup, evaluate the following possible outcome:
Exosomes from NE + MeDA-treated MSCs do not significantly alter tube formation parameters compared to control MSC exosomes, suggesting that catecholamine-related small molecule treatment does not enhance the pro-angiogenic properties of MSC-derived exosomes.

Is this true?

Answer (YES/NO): YES